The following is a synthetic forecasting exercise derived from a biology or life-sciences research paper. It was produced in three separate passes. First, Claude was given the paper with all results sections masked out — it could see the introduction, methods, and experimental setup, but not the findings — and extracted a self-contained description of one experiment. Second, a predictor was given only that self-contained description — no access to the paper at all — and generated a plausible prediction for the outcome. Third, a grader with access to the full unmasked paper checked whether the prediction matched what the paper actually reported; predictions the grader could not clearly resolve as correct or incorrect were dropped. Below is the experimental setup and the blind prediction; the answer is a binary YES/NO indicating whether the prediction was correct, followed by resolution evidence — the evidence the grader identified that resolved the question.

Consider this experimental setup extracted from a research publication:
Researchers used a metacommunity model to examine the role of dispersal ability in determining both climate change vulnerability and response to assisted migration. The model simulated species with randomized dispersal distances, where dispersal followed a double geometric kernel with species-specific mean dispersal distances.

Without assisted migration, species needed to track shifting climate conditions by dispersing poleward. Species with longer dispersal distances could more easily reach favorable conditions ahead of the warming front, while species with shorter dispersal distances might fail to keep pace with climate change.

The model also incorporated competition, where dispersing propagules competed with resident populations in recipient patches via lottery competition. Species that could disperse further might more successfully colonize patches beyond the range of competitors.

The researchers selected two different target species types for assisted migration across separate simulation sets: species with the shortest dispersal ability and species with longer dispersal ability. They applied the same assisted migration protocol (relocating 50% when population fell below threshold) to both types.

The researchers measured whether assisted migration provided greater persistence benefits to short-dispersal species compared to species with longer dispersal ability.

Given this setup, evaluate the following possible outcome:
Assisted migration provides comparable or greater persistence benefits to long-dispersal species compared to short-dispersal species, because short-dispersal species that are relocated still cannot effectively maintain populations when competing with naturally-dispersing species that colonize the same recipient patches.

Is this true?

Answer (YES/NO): NO